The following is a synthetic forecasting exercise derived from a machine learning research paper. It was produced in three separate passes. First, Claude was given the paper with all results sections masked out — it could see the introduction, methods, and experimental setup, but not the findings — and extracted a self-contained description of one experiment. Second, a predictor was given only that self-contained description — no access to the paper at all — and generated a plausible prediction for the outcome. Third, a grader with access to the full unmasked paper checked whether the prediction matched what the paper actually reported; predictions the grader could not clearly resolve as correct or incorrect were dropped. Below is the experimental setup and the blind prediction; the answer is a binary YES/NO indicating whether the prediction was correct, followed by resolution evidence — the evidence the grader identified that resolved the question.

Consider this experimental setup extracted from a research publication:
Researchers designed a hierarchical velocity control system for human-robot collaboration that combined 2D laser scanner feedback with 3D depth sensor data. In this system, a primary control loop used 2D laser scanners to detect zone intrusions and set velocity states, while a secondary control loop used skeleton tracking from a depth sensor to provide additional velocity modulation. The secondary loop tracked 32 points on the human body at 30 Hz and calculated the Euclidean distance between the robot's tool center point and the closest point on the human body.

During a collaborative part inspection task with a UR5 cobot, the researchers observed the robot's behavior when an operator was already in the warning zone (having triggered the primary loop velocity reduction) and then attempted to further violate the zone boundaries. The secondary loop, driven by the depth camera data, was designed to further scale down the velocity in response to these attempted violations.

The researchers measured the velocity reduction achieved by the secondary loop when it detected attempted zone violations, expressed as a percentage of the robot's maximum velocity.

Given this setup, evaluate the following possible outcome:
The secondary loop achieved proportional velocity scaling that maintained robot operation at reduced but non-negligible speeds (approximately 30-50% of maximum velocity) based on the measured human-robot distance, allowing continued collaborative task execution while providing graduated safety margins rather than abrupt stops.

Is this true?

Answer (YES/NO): YES